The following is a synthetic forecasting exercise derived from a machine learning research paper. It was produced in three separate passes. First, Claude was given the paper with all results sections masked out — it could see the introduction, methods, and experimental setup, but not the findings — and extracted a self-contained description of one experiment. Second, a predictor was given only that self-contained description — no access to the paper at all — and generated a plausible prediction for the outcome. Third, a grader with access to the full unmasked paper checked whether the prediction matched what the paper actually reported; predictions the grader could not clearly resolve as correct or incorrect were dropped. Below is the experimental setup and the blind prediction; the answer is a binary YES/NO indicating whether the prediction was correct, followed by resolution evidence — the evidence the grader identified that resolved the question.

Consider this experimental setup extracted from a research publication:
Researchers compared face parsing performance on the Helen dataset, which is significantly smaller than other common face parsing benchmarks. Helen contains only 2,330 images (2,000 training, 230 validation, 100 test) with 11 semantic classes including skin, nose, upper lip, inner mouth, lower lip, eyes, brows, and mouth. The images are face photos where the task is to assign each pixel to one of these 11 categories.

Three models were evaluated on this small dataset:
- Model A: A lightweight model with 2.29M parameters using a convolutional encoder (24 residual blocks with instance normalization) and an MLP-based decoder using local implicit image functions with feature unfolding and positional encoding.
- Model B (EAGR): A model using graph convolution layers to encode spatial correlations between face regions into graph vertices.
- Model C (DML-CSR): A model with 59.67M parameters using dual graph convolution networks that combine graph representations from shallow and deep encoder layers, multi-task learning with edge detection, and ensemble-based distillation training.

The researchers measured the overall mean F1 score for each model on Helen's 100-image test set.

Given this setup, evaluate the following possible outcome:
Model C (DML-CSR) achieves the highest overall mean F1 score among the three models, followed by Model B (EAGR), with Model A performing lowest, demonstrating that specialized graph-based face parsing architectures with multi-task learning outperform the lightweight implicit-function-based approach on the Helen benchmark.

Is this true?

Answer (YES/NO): YES